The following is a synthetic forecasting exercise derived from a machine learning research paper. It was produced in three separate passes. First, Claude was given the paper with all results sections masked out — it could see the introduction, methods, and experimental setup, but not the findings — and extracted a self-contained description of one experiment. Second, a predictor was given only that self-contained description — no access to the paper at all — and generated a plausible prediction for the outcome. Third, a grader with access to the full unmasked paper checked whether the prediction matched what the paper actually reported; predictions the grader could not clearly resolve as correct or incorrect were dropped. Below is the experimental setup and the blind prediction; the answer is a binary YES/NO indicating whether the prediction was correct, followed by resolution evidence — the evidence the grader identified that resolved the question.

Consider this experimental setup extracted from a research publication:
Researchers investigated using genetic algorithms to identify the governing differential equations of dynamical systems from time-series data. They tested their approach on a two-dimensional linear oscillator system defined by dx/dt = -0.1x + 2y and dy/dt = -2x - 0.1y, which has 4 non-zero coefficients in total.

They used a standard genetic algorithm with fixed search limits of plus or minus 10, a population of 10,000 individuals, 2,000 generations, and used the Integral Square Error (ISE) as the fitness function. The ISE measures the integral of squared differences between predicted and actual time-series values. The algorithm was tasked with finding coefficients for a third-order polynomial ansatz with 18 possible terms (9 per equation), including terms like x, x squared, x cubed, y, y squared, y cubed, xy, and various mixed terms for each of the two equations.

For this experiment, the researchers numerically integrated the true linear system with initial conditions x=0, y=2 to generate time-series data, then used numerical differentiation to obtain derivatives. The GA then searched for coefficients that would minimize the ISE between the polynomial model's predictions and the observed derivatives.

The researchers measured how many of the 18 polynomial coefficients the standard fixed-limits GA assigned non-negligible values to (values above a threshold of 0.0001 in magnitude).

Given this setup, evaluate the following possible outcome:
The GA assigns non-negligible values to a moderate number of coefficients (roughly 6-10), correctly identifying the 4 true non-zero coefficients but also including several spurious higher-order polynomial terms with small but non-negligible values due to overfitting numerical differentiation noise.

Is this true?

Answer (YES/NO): NO